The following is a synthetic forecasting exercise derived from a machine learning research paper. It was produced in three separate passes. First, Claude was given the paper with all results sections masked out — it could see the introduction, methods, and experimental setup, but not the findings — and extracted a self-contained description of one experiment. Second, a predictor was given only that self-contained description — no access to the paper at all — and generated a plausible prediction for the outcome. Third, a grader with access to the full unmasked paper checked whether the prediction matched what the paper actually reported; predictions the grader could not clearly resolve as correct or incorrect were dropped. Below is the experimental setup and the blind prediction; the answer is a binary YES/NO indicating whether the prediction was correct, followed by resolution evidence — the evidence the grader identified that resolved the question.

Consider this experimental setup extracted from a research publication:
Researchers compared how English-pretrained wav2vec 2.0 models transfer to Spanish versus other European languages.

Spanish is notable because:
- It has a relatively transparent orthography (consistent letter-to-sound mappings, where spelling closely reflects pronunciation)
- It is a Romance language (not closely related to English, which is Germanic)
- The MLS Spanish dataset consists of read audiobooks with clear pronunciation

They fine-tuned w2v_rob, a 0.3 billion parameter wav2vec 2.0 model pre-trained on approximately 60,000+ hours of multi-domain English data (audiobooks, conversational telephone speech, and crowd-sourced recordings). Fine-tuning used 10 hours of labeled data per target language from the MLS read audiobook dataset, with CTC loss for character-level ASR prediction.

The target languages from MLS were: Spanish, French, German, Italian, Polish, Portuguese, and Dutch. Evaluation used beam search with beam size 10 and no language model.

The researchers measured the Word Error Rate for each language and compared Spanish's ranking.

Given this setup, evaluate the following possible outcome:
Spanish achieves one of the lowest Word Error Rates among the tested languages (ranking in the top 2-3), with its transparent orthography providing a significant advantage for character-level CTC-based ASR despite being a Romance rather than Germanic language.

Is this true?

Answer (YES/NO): YES